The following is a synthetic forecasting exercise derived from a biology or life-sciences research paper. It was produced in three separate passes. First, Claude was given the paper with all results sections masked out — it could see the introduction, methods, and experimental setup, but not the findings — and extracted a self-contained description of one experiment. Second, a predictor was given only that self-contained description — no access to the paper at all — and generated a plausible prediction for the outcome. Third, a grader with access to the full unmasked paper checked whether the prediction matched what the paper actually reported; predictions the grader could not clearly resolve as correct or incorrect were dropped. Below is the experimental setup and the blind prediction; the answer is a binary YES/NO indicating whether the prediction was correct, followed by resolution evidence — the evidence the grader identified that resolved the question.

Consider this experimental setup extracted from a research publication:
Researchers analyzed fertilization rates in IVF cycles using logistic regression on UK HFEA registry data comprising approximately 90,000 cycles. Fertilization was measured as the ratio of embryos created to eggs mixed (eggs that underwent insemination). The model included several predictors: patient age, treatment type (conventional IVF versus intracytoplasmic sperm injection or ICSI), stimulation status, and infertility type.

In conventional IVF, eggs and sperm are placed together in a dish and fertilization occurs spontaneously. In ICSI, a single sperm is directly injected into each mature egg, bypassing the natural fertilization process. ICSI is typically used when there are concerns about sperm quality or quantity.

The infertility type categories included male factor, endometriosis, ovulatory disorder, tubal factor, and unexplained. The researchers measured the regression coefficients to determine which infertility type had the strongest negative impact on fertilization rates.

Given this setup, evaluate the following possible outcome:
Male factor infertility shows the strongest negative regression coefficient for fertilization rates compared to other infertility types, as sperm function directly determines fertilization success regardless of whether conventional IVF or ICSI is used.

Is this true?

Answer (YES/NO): YES